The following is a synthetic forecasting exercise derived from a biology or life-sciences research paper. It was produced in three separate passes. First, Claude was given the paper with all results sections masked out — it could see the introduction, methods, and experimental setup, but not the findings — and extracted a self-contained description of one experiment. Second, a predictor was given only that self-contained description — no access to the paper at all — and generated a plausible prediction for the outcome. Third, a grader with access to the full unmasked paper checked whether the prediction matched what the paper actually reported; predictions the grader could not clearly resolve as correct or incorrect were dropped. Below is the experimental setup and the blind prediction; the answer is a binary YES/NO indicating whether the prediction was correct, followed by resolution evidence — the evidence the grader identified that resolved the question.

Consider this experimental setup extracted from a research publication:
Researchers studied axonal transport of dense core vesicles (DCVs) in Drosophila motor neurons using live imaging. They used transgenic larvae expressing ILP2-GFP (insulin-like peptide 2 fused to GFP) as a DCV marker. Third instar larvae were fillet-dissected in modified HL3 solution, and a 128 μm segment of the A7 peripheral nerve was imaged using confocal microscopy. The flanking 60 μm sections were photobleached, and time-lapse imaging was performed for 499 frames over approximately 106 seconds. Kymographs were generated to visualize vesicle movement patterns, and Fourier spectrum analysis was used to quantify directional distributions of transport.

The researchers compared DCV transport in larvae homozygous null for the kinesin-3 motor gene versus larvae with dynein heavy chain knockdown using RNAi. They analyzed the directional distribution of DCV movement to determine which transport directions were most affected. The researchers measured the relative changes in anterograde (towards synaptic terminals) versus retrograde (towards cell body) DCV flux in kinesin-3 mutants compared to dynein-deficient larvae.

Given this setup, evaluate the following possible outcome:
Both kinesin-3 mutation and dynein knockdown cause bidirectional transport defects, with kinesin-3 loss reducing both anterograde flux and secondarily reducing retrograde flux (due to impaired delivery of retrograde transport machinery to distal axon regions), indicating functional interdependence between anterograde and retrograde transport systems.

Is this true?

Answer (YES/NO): NO